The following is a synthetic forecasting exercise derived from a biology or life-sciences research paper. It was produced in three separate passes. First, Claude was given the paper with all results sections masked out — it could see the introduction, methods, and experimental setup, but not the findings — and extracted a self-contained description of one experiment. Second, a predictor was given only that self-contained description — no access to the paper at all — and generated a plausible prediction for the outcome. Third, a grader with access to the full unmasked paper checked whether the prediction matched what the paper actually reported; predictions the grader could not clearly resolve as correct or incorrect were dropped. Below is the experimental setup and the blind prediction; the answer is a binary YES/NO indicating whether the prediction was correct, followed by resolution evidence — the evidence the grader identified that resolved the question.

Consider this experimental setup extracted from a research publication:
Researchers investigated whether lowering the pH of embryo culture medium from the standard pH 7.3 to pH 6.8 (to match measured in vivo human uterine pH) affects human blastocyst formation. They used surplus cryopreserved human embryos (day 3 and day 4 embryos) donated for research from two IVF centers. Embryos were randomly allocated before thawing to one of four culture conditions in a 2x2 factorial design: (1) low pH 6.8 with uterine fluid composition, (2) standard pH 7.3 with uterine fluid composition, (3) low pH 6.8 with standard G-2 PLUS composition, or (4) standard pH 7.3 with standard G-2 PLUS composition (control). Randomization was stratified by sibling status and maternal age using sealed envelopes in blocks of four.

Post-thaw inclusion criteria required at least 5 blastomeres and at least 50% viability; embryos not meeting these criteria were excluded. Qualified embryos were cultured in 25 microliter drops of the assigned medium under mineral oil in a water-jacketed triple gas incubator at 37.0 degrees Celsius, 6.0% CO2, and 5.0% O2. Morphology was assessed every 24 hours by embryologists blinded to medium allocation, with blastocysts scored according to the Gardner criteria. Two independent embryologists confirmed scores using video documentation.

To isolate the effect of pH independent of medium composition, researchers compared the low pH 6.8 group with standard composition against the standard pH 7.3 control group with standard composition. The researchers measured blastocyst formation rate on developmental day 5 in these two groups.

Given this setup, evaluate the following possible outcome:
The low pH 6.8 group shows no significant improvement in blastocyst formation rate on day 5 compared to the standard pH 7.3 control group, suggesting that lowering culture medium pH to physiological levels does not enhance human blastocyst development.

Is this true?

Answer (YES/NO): YES